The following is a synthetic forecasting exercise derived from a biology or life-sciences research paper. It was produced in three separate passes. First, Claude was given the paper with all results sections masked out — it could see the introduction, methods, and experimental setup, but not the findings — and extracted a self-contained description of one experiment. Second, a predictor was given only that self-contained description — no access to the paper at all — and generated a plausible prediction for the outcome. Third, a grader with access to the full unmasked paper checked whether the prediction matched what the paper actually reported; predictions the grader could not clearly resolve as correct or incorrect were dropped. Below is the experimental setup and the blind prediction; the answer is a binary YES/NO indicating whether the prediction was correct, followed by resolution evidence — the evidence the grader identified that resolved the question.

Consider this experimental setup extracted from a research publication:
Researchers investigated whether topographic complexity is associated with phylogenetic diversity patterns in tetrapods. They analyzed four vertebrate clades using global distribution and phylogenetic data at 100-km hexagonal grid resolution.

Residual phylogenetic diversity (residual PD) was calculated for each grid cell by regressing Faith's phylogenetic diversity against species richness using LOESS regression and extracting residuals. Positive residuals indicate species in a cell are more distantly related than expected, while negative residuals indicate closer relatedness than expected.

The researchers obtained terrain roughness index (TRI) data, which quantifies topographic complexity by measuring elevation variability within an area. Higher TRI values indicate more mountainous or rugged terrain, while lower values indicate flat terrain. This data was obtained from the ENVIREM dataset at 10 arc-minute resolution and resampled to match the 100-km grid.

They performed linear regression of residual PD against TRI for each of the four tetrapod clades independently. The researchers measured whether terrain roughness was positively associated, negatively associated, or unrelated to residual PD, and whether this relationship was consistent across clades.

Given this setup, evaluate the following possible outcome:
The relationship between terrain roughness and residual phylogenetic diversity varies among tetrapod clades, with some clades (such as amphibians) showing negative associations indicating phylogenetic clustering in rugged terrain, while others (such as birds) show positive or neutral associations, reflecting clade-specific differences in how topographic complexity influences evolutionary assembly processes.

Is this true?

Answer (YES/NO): NO